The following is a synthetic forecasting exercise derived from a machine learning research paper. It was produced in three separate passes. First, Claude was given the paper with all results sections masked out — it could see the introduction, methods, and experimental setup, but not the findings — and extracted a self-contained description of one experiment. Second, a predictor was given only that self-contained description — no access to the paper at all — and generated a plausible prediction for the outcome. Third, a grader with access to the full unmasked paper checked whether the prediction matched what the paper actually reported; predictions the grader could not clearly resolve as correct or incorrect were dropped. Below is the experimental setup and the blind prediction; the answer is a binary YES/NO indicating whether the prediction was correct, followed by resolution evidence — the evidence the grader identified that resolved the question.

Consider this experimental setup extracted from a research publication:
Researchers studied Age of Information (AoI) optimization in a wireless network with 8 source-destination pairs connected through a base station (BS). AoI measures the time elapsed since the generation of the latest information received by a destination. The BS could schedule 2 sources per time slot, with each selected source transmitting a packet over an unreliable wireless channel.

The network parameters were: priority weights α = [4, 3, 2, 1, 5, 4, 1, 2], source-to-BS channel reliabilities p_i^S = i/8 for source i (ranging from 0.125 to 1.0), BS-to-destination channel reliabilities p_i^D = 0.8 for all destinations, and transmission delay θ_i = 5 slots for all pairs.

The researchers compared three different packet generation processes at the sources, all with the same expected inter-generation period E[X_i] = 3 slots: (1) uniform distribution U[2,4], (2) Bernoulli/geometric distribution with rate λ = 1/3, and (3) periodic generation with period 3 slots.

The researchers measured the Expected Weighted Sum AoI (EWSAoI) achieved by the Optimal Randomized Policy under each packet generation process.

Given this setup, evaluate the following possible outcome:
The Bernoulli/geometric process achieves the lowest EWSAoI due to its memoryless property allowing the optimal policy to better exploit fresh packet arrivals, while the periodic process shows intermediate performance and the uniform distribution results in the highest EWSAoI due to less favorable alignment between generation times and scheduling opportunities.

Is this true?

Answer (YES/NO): NO